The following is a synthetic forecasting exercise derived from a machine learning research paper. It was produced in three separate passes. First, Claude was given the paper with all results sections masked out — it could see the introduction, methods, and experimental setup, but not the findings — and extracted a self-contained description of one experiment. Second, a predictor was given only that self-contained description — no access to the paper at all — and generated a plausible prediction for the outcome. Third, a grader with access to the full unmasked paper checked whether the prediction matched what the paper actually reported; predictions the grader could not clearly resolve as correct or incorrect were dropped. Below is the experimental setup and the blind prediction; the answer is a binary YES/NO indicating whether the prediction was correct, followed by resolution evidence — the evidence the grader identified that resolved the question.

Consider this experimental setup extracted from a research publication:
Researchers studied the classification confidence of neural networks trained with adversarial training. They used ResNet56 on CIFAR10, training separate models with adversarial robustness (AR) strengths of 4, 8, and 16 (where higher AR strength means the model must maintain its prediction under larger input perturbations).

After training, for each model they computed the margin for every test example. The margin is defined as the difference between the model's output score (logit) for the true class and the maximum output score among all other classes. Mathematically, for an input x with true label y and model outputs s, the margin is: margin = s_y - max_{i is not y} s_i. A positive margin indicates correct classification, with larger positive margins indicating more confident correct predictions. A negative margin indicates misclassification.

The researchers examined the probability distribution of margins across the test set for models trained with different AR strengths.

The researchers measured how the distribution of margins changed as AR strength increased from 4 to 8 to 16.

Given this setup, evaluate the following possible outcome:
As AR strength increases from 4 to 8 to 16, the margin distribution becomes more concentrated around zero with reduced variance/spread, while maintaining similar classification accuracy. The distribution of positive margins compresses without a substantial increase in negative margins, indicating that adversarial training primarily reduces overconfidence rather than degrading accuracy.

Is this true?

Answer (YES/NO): NO